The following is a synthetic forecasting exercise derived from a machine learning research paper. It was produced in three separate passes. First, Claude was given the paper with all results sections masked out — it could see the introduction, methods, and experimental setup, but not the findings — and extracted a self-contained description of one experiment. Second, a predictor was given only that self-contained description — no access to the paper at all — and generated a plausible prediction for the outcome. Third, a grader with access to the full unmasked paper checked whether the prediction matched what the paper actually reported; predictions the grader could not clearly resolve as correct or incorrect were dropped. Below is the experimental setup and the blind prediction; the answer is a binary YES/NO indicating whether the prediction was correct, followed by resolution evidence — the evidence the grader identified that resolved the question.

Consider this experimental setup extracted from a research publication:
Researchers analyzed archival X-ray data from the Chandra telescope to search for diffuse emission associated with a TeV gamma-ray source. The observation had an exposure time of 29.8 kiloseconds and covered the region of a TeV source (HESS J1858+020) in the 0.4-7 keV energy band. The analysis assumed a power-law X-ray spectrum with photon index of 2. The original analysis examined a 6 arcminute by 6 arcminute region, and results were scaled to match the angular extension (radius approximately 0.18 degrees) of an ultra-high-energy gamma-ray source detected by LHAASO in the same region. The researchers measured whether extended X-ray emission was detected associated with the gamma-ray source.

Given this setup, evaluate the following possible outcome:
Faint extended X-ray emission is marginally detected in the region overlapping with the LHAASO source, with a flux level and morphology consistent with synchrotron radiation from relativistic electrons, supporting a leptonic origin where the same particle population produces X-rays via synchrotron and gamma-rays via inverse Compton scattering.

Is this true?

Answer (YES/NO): NO